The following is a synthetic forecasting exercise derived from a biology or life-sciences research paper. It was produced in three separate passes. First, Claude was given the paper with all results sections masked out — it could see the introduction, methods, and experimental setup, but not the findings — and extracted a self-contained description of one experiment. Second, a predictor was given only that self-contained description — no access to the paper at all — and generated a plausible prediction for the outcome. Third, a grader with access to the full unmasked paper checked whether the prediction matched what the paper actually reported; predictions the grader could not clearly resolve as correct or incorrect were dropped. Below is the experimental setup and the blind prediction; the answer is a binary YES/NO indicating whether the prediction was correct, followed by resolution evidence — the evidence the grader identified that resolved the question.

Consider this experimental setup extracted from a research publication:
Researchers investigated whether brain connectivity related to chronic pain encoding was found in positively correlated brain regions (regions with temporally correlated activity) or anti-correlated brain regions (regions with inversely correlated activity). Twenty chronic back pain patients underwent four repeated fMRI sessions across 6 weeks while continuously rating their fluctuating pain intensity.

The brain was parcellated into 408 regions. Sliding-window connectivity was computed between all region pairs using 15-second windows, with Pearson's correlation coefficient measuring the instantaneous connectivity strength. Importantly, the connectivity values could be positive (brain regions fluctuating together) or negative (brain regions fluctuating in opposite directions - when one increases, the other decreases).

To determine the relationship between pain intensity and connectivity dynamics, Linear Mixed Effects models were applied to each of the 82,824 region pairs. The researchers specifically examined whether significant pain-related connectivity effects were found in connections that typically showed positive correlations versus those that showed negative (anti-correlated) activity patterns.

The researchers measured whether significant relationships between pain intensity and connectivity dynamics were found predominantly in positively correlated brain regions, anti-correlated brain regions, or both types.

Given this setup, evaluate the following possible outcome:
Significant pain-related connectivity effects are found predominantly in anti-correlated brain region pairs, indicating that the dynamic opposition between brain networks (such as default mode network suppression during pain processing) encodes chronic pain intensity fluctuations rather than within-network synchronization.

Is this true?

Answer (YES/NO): NO